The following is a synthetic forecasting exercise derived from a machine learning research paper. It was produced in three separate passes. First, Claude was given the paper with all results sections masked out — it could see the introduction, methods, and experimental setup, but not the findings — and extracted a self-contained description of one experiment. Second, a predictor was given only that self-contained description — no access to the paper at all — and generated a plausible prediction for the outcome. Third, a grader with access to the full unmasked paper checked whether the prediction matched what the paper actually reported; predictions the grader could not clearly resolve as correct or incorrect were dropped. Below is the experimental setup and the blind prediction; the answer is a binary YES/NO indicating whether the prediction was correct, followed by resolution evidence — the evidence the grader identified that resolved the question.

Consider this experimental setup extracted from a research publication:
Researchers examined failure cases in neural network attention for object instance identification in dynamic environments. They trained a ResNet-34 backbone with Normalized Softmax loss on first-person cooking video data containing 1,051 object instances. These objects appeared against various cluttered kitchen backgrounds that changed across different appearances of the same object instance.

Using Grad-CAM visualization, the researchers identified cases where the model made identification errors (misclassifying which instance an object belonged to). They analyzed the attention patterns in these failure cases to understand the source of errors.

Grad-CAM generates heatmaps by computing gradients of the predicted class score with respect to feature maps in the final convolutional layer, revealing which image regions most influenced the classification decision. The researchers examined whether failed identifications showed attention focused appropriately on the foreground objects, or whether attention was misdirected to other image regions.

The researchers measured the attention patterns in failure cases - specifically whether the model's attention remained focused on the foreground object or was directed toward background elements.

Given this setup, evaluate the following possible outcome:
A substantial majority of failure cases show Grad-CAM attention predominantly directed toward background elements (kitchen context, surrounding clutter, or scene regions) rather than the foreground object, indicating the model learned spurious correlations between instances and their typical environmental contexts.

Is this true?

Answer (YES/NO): NO